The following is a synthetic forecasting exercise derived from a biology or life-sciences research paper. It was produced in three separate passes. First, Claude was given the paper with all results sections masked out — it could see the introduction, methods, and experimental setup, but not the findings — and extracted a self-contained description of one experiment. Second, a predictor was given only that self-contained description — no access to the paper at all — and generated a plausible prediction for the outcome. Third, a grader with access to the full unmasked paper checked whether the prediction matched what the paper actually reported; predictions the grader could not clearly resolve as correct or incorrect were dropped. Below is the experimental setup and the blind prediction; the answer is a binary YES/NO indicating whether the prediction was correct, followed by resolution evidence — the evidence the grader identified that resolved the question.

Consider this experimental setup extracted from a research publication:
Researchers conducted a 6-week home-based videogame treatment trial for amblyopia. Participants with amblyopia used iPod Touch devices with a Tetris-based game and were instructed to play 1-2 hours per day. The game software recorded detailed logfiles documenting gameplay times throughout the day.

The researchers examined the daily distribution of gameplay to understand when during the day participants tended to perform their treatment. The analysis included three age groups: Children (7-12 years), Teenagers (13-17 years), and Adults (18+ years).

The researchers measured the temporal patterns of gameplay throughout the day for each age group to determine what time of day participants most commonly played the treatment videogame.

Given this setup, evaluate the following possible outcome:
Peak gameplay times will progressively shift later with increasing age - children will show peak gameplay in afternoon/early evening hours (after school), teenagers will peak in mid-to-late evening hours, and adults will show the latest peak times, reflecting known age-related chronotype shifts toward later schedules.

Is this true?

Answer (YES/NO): NO